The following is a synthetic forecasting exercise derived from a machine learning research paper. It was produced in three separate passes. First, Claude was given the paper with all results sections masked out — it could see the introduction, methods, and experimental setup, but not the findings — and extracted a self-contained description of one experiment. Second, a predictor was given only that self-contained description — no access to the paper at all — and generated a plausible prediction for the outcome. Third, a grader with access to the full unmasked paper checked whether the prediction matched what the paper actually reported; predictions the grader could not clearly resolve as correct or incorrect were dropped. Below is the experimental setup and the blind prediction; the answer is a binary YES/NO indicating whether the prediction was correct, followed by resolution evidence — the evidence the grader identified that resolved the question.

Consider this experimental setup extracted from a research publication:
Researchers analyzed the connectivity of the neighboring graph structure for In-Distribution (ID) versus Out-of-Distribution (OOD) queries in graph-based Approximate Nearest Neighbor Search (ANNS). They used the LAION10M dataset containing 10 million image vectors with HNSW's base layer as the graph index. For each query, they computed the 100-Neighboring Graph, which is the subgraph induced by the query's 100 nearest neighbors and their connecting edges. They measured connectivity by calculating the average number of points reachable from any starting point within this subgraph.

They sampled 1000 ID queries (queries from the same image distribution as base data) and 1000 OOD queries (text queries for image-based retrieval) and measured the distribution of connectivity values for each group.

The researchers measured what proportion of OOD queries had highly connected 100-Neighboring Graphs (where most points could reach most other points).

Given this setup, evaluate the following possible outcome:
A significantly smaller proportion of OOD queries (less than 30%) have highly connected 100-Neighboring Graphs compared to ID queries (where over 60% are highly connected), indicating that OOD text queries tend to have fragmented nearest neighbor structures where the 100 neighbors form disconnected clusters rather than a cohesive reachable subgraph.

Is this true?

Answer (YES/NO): NO